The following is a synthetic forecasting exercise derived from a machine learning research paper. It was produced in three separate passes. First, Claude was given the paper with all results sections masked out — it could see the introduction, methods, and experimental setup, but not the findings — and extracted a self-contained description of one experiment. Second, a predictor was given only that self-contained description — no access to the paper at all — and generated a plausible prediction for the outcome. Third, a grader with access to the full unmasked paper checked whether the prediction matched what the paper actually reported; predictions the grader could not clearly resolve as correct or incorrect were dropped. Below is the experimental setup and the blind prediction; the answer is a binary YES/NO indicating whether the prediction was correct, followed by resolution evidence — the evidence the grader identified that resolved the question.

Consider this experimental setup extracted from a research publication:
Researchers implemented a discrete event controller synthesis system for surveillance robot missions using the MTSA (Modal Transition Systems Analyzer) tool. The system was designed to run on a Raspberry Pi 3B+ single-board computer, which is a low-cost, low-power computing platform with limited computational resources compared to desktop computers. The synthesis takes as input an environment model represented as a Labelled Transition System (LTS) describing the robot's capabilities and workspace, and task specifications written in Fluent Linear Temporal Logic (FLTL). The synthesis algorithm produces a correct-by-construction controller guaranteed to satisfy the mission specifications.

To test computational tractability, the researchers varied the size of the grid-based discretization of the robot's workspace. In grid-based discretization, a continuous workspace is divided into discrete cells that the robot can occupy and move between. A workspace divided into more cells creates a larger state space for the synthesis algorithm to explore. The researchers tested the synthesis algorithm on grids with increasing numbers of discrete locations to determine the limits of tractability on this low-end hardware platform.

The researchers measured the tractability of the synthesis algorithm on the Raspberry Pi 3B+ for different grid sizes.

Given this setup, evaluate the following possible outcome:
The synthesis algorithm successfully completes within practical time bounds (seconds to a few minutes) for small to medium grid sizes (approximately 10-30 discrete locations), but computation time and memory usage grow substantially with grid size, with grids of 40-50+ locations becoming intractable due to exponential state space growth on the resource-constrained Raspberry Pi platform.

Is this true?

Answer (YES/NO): NO